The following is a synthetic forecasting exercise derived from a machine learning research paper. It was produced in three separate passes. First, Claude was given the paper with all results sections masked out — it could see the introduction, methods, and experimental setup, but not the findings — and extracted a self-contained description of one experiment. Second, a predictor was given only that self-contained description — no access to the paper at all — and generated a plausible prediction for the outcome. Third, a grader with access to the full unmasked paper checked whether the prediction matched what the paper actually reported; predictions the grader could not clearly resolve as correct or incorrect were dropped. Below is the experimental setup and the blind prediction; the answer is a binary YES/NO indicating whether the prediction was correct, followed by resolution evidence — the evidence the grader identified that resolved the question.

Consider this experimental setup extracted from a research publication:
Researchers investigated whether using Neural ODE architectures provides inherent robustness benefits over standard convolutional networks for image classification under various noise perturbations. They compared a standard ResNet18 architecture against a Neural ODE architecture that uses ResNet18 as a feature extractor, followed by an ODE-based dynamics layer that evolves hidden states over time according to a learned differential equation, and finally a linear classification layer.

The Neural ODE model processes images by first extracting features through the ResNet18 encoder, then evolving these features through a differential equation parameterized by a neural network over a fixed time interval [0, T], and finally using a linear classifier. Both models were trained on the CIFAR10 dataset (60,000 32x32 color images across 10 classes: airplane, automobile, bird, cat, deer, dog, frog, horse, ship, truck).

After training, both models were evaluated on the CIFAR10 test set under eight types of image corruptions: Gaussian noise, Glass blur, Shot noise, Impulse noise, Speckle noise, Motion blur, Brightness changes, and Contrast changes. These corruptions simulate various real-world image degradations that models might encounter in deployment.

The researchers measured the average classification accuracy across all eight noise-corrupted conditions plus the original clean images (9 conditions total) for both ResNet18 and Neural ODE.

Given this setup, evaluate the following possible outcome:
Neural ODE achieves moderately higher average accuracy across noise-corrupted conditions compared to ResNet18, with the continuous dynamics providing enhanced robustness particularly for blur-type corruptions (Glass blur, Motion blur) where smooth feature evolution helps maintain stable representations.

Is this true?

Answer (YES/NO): NO